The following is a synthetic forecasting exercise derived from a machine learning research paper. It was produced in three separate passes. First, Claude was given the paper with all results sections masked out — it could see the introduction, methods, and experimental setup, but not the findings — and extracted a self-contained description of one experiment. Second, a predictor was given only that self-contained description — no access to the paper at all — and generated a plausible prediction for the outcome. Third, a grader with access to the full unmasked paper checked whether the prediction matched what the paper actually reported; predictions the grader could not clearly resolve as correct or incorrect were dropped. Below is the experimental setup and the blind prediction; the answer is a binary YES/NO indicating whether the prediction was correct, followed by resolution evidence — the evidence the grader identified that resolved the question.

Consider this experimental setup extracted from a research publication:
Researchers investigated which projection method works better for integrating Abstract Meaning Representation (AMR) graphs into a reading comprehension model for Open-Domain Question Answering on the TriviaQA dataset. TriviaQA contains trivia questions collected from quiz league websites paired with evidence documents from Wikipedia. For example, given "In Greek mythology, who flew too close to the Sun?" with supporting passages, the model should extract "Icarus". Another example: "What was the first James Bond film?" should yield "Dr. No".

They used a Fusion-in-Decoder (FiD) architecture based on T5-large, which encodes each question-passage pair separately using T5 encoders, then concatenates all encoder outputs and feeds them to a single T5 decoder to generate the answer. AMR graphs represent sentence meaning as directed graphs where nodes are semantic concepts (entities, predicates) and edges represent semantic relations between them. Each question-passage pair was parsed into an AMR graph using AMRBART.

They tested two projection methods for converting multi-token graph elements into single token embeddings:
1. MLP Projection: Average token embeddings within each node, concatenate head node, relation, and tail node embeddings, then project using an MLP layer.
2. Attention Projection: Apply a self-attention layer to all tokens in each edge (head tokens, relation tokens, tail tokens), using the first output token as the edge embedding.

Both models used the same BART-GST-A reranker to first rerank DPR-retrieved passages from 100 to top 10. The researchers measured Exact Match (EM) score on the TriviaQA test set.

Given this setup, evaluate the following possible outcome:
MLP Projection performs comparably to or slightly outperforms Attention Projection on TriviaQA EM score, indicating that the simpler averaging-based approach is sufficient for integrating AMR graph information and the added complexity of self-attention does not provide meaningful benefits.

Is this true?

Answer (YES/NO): YES